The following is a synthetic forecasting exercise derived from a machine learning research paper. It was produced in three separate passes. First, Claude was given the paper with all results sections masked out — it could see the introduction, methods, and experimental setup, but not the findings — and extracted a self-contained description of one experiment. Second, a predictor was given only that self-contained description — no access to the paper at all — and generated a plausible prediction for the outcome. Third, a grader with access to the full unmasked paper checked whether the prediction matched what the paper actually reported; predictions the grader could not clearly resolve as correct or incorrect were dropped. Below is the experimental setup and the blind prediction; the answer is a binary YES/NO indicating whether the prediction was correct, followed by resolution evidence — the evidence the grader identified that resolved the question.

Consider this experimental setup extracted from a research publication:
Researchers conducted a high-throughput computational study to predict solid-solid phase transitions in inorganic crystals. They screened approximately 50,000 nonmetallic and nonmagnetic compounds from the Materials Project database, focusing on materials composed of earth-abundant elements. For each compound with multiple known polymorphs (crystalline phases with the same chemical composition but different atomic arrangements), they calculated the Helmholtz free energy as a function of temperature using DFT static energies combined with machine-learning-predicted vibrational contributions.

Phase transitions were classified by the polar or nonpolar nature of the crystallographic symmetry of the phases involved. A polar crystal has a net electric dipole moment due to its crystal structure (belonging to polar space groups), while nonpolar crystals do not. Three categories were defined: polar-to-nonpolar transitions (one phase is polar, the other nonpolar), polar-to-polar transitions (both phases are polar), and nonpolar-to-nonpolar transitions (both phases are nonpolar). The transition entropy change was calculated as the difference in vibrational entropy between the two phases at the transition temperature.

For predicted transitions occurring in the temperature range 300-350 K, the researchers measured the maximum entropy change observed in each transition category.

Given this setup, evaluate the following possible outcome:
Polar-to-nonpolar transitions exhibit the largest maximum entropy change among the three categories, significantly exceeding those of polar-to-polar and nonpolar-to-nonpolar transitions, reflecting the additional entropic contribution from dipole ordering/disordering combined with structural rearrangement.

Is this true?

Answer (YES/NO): NO